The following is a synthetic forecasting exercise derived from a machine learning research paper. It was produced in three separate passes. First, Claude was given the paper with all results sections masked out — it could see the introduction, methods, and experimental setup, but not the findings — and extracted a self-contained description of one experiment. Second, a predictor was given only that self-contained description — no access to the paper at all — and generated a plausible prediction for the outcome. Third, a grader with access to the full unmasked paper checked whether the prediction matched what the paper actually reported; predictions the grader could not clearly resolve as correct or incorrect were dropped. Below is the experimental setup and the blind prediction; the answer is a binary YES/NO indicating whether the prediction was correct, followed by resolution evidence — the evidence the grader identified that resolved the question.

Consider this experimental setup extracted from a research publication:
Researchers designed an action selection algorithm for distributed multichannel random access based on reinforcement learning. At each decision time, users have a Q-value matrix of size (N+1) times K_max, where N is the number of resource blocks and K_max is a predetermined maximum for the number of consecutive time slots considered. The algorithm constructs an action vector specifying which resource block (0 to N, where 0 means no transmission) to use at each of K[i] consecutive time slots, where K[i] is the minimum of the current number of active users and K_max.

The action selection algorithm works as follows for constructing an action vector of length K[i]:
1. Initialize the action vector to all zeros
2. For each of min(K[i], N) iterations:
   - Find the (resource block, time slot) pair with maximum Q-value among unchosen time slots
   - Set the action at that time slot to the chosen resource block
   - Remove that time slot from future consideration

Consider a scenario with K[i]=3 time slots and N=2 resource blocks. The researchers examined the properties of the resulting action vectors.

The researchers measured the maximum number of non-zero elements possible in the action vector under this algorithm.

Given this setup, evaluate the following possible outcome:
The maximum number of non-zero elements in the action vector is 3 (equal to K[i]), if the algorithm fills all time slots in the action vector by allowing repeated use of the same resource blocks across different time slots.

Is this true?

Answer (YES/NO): NO